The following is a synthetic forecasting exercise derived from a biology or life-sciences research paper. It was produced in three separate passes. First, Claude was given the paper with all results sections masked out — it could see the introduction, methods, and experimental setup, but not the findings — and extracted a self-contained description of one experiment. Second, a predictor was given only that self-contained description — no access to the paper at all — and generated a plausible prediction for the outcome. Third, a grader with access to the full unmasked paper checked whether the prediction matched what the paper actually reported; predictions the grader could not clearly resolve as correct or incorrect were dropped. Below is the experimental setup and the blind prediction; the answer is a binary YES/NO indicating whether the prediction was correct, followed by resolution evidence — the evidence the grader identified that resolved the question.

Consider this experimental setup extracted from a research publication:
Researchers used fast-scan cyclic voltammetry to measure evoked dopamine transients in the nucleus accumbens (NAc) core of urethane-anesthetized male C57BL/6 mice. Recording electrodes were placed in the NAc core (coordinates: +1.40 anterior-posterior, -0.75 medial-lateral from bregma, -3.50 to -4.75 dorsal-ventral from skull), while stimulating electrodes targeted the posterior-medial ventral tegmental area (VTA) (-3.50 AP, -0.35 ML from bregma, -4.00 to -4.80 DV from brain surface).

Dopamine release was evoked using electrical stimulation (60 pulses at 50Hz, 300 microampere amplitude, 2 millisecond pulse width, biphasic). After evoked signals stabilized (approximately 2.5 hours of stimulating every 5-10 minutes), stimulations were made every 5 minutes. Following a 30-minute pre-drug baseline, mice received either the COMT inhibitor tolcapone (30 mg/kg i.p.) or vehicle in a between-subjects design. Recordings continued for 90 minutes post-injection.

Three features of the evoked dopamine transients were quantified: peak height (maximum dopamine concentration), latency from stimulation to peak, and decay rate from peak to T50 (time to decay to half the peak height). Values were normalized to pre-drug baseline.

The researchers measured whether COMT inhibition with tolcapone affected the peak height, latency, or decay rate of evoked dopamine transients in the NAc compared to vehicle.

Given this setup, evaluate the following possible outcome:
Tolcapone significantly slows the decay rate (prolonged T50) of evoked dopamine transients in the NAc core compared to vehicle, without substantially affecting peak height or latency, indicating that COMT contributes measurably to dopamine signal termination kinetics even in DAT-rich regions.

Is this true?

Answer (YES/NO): NO